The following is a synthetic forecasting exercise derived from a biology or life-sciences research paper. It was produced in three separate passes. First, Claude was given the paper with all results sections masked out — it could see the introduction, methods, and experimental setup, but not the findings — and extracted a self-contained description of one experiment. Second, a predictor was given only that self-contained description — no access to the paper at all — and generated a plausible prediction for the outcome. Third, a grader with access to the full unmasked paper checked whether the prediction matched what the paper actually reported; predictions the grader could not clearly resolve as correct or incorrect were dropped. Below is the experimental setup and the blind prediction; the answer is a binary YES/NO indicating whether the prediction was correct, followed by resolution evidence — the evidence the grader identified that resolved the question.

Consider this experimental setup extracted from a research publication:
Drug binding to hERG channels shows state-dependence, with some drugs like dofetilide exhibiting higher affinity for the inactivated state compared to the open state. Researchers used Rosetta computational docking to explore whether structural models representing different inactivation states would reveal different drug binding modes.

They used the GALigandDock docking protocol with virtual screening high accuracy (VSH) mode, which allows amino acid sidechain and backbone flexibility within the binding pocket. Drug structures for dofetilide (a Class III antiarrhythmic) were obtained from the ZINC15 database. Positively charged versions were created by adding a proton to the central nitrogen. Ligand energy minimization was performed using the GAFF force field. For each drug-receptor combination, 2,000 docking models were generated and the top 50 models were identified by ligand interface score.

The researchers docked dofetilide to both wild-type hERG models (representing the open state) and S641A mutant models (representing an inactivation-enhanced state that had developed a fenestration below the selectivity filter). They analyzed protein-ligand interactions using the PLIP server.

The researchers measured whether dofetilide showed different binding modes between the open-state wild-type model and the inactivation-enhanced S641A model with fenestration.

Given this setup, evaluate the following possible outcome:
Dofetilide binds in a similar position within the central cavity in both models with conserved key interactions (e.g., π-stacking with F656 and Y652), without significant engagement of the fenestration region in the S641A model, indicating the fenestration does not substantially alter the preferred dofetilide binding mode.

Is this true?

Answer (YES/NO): NO